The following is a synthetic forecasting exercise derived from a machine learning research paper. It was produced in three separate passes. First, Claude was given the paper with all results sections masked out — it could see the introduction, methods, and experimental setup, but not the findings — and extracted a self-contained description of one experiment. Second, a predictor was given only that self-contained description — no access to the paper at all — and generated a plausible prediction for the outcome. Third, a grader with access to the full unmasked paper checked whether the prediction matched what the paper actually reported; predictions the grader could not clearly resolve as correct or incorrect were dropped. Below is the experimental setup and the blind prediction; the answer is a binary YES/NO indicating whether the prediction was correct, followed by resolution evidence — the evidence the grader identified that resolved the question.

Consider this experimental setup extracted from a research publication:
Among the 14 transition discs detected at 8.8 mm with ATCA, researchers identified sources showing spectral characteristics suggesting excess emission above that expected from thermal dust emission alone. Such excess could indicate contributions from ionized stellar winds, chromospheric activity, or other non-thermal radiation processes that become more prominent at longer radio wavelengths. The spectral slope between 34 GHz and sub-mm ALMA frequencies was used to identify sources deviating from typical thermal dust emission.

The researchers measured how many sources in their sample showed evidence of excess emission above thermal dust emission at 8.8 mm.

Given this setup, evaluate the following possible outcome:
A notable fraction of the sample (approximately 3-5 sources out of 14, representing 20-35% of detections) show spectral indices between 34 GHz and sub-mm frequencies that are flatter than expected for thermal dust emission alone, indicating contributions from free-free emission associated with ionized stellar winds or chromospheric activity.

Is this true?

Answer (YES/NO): NO